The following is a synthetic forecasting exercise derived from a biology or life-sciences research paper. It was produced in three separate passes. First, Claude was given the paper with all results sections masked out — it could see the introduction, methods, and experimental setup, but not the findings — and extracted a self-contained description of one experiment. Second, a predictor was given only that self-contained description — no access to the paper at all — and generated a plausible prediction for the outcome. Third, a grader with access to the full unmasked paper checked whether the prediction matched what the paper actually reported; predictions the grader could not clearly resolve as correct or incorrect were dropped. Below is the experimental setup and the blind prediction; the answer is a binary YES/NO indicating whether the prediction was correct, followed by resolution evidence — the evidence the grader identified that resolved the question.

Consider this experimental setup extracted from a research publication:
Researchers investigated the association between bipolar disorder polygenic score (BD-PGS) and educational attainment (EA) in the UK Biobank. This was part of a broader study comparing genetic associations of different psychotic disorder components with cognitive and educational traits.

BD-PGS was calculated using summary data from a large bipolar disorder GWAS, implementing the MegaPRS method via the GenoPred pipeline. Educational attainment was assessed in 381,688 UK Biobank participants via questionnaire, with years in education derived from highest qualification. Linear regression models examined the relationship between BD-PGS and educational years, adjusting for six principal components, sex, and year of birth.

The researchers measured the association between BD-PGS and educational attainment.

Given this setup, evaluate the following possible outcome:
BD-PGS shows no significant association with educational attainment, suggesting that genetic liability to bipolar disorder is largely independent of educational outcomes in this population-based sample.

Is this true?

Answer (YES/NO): NO